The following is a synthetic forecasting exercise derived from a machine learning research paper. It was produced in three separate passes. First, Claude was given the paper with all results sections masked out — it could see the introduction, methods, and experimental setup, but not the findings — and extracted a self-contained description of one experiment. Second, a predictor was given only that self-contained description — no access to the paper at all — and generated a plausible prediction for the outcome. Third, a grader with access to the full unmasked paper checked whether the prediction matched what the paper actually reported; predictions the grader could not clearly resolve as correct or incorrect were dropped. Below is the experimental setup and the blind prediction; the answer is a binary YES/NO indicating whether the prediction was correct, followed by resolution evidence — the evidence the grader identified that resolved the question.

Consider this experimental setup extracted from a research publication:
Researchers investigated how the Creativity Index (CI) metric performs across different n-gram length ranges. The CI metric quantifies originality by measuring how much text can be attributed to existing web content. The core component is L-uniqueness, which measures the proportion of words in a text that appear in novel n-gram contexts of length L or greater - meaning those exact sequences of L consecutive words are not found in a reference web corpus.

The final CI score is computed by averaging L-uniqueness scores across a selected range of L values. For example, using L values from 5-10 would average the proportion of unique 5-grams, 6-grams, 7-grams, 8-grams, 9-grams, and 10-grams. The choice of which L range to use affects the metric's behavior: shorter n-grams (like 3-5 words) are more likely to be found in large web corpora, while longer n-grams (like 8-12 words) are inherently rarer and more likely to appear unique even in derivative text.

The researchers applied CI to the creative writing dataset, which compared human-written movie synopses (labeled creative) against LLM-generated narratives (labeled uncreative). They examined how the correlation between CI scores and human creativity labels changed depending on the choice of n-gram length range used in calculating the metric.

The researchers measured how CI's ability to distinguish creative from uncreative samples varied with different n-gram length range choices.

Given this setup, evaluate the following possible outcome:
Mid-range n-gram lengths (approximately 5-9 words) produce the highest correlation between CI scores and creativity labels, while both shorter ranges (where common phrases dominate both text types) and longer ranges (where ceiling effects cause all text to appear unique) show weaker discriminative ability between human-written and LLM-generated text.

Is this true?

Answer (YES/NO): NO